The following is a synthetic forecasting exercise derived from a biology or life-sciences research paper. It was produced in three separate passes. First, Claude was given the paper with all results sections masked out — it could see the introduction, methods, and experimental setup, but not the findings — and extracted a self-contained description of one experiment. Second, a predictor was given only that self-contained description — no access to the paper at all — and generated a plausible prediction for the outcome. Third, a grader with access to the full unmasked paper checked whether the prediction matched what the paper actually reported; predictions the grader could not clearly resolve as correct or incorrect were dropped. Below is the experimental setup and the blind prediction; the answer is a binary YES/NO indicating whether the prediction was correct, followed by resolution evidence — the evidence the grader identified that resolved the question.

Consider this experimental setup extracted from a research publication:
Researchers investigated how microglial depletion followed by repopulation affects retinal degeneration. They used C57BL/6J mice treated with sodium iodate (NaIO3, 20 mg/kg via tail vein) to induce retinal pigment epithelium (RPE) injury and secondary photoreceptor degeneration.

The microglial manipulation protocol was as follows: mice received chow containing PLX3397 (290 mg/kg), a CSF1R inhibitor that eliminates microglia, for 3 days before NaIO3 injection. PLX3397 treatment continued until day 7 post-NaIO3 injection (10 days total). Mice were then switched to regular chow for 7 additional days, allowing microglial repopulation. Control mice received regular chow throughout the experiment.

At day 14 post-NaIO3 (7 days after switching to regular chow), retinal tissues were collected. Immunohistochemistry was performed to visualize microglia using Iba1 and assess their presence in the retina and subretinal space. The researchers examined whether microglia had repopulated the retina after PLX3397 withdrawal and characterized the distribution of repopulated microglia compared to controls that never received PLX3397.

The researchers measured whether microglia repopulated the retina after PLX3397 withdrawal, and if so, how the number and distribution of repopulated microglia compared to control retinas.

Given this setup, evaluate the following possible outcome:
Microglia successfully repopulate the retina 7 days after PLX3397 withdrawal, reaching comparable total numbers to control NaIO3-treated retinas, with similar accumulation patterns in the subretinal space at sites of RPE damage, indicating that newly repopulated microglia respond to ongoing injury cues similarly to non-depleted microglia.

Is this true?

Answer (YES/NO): NO